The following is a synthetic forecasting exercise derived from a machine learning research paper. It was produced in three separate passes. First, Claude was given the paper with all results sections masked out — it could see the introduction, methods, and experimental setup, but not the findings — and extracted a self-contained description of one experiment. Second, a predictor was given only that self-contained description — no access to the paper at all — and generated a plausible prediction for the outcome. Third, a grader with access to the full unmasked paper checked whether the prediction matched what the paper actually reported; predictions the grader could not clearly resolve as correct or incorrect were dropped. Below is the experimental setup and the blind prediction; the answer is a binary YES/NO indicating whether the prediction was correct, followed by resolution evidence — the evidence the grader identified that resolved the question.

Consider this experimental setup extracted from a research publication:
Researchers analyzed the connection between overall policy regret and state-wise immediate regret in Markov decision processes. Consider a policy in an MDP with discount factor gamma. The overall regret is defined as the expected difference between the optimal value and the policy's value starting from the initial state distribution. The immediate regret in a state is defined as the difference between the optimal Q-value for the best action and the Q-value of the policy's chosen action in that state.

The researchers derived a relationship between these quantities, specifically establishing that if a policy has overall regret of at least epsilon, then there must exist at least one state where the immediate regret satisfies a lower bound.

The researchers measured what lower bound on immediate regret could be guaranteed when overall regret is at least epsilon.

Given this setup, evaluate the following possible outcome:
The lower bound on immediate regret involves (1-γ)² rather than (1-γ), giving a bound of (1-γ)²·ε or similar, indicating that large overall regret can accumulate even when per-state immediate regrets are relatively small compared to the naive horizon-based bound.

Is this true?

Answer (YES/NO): NO